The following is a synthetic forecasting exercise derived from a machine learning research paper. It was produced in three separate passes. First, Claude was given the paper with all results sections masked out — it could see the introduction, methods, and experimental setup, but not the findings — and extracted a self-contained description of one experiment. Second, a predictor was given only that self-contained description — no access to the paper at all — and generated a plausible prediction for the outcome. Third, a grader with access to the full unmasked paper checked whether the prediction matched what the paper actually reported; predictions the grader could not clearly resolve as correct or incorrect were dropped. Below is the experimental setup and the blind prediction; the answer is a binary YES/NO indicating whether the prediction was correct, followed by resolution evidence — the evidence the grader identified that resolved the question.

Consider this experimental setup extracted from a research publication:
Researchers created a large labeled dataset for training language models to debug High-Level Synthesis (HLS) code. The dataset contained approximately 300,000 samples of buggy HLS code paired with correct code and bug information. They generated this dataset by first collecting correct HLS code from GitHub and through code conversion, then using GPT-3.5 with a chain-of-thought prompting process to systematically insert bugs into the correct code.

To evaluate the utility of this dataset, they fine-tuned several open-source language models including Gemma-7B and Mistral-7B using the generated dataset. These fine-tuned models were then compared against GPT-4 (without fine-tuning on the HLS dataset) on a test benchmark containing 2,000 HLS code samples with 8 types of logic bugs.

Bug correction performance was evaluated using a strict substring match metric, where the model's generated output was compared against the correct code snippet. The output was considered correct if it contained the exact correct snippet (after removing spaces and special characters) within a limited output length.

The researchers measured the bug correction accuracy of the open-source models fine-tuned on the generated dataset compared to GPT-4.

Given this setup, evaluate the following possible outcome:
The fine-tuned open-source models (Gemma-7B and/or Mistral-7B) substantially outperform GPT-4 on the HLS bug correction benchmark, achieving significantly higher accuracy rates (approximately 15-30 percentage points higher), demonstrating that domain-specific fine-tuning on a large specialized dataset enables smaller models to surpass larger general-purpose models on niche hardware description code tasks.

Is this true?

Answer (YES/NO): NO